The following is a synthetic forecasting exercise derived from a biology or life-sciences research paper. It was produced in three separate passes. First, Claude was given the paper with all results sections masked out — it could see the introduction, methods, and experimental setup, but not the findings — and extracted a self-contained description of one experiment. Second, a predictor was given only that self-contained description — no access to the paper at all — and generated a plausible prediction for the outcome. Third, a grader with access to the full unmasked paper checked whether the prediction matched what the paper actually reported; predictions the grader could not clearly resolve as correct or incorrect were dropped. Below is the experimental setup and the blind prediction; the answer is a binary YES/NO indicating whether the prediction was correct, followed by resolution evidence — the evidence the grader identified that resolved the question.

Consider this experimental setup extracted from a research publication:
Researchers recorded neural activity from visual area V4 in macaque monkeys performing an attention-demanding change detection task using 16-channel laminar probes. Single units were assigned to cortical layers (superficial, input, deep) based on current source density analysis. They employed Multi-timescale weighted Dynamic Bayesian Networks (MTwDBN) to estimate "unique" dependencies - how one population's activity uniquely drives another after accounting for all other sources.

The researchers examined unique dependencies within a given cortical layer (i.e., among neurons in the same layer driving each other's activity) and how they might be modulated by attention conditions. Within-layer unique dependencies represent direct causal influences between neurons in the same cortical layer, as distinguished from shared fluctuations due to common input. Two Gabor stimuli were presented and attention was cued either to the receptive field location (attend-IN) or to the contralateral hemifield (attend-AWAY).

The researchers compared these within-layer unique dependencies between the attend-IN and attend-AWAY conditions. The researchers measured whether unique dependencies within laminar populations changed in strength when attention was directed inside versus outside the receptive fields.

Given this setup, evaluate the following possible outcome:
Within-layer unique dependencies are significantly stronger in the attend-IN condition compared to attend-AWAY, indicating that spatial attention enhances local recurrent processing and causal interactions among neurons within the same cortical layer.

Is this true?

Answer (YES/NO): YES